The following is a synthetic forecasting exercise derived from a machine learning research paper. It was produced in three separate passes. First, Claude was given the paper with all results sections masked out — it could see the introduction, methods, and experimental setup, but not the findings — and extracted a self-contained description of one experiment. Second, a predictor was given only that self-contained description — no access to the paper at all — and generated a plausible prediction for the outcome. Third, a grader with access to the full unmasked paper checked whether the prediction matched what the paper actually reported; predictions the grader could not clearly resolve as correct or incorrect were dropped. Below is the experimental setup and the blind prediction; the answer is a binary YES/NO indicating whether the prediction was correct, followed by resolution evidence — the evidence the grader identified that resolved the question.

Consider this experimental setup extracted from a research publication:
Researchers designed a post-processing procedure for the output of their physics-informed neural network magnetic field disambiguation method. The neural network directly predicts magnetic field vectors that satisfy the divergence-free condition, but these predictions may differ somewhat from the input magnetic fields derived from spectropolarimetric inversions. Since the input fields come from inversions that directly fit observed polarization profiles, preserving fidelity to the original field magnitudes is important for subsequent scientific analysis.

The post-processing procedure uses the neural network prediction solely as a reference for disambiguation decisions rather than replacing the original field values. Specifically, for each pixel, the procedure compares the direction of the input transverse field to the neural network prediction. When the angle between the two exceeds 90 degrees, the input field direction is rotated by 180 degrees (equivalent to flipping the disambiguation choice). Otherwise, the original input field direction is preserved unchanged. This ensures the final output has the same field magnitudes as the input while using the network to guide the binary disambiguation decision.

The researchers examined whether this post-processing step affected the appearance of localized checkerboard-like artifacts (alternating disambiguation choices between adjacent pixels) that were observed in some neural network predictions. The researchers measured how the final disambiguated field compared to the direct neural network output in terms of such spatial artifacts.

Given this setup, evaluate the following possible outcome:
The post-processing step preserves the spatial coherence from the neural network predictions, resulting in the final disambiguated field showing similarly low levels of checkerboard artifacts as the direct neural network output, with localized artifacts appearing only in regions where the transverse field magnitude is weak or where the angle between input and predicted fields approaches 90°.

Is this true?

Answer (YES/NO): NO